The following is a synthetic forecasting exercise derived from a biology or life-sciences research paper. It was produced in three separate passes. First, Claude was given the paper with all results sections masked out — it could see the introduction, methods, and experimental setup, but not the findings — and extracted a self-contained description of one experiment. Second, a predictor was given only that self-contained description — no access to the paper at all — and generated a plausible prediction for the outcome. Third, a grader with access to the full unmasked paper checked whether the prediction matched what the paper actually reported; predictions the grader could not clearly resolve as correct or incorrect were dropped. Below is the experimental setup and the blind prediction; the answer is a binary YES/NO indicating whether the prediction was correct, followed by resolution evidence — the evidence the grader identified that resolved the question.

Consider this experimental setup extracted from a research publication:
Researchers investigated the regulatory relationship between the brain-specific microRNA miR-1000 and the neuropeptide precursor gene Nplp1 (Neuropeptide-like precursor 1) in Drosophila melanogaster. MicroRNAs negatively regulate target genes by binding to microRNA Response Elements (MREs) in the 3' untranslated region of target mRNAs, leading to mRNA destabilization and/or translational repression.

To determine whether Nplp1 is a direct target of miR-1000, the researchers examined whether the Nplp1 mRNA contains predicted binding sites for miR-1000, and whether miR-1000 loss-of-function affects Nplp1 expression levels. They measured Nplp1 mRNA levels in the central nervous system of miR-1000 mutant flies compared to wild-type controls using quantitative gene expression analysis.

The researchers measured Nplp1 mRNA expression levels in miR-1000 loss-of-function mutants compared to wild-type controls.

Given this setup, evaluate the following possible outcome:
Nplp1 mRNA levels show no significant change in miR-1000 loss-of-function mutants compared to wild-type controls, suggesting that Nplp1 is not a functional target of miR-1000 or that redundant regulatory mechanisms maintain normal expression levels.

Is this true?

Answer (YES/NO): NO